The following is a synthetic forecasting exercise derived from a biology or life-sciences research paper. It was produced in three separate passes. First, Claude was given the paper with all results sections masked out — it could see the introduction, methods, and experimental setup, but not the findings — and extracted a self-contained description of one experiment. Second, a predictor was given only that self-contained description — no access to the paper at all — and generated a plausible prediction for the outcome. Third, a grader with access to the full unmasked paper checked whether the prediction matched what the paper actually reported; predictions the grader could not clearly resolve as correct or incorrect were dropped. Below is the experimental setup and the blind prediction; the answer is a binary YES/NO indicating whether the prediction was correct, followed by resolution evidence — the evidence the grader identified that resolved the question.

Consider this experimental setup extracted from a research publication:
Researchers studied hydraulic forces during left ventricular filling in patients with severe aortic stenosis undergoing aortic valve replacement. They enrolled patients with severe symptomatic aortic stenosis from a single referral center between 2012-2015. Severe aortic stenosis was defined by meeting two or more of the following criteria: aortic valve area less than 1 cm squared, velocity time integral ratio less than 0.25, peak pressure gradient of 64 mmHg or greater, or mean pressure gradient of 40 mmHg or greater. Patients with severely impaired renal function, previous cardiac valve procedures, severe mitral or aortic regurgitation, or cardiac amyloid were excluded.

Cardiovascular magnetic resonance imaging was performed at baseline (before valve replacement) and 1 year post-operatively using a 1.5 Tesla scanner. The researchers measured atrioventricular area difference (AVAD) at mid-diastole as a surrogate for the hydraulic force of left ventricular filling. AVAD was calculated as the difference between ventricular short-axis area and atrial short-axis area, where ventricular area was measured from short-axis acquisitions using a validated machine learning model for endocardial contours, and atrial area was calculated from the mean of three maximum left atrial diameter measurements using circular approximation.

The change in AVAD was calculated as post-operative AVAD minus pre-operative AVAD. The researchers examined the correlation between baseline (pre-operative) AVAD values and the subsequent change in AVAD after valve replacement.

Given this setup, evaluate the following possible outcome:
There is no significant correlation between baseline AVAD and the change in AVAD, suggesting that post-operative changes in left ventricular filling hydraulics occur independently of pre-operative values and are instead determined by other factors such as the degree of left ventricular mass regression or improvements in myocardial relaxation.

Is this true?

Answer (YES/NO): NO